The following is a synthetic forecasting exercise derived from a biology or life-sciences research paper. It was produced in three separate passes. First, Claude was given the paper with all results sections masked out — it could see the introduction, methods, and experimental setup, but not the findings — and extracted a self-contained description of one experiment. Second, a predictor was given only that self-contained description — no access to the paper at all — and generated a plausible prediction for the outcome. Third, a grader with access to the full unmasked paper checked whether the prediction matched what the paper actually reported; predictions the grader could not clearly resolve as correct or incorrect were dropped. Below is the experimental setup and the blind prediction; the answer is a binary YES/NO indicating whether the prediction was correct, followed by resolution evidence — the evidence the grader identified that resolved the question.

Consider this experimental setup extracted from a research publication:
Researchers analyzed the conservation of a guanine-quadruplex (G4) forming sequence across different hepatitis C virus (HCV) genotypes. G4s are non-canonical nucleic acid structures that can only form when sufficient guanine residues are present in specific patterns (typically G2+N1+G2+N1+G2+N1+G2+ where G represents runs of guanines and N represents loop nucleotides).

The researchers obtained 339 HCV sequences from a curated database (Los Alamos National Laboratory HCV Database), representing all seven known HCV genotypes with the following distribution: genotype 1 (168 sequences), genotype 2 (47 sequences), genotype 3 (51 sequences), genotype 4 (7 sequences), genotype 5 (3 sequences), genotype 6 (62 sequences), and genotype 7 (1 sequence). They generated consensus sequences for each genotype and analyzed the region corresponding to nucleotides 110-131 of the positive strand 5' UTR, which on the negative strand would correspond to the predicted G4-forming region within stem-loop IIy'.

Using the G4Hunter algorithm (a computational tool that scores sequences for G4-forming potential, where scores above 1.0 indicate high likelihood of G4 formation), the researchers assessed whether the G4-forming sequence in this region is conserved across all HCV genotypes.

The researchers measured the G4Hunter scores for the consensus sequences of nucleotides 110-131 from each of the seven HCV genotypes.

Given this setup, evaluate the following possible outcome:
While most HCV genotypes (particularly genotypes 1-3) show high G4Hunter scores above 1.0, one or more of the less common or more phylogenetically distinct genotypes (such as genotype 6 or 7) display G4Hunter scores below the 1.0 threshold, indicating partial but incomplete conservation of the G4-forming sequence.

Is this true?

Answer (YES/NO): NO